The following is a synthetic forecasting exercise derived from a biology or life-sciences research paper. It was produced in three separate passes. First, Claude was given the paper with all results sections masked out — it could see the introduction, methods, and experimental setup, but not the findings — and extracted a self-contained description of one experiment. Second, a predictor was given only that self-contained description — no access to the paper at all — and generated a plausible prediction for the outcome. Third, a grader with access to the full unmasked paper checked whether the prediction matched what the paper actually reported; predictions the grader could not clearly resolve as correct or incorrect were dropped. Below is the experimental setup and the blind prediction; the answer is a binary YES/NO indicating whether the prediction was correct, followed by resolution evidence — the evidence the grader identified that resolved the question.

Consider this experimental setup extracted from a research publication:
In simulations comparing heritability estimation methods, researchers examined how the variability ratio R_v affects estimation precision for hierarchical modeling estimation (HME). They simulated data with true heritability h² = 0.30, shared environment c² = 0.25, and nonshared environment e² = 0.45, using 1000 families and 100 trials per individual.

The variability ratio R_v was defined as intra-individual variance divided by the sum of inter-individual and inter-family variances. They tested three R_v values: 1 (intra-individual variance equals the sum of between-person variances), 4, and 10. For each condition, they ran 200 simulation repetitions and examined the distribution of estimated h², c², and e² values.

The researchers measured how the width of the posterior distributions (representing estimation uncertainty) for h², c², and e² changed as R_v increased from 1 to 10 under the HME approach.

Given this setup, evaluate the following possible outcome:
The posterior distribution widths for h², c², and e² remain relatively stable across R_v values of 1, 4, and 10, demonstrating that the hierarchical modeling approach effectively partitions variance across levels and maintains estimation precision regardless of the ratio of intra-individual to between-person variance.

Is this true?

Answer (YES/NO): NO